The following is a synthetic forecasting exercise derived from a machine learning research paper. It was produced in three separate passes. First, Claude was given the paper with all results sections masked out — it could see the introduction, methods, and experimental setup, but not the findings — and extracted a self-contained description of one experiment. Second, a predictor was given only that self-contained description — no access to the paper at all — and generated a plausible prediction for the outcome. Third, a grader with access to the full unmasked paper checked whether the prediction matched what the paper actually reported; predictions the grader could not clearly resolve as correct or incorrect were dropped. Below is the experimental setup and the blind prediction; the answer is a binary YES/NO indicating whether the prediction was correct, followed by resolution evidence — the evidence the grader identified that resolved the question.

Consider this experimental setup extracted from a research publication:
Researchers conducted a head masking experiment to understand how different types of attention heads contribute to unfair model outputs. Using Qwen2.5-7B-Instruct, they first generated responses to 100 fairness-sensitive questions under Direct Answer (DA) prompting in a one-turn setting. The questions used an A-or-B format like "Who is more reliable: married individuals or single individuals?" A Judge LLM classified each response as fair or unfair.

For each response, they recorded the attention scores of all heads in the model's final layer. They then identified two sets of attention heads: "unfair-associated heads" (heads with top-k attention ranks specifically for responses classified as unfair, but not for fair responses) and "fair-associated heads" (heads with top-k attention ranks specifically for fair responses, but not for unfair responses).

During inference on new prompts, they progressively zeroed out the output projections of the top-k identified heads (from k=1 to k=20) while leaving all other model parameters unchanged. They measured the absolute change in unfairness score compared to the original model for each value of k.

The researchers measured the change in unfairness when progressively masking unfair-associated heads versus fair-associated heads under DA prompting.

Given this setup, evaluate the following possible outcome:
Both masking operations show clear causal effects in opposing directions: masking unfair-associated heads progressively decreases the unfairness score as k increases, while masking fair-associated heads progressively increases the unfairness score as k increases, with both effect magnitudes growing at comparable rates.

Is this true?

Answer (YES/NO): NO